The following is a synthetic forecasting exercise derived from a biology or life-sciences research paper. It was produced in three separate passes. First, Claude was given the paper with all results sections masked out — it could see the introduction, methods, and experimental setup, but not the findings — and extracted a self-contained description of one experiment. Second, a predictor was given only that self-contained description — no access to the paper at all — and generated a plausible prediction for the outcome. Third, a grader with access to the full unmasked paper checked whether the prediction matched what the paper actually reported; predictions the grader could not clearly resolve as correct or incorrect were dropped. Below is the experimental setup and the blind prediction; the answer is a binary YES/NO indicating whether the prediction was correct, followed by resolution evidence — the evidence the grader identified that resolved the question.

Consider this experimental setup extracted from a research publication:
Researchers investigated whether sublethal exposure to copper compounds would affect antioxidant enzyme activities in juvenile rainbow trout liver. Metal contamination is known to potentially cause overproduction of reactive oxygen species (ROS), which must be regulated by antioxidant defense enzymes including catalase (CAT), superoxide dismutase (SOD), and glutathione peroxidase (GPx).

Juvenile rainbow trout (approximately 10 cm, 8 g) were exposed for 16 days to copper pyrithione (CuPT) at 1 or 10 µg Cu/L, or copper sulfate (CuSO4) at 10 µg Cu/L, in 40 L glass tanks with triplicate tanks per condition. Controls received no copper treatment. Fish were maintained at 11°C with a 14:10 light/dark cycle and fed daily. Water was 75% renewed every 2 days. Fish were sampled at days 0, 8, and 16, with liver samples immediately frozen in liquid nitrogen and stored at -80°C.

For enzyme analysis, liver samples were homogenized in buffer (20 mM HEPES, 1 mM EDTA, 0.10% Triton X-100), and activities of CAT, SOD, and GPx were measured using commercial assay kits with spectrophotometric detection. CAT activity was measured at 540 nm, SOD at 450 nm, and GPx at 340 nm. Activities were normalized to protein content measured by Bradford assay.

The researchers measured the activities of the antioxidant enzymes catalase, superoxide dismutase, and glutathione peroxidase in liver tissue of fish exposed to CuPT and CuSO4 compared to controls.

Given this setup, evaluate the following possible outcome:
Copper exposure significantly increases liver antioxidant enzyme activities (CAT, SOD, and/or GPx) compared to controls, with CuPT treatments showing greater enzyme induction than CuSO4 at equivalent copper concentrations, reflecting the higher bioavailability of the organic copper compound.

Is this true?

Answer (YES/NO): NO